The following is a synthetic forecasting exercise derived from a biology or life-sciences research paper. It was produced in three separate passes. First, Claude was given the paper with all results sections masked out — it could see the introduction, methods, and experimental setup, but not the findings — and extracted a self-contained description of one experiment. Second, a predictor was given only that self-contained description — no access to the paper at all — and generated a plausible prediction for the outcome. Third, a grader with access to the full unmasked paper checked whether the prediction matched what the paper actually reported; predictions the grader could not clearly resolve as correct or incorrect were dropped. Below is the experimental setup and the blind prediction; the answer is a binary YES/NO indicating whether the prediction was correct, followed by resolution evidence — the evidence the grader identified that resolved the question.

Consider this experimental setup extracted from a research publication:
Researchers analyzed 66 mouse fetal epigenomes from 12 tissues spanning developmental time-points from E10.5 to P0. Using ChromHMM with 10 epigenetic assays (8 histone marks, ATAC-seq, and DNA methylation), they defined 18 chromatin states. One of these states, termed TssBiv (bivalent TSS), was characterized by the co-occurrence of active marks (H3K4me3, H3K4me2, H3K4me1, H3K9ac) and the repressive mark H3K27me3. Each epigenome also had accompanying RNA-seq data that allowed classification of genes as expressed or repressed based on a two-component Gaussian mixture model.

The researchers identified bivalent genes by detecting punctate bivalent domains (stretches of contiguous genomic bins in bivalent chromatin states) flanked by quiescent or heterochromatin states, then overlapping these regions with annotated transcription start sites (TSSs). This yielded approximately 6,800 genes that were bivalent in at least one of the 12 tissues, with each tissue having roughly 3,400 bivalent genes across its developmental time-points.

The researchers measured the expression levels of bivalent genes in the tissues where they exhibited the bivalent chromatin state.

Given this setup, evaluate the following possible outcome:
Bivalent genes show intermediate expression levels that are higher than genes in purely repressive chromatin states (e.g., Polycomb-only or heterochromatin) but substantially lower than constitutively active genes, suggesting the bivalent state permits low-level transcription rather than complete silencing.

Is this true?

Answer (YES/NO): NO